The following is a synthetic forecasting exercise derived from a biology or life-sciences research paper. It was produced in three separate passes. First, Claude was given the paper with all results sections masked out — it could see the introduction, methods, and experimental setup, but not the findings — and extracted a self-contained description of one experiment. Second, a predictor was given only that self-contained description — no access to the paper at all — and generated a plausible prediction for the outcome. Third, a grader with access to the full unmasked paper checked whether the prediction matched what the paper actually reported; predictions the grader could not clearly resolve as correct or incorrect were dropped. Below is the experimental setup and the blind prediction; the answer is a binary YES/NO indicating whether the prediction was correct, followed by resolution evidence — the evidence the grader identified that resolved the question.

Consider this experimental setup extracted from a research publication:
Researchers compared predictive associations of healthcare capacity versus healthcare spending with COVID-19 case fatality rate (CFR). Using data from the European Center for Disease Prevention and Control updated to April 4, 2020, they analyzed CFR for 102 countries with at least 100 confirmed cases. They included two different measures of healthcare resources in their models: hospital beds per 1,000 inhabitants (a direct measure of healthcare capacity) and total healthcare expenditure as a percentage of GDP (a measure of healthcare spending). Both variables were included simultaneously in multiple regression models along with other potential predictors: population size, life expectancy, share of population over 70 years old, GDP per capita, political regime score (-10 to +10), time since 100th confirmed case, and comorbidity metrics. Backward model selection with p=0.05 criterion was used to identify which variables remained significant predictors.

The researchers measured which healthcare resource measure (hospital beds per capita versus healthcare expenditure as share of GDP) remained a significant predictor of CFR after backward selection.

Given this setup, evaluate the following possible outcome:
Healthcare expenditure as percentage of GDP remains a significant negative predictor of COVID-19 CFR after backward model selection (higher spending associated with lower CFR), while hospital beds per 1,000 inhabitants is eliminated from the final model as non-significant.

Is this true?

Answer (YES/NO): NO